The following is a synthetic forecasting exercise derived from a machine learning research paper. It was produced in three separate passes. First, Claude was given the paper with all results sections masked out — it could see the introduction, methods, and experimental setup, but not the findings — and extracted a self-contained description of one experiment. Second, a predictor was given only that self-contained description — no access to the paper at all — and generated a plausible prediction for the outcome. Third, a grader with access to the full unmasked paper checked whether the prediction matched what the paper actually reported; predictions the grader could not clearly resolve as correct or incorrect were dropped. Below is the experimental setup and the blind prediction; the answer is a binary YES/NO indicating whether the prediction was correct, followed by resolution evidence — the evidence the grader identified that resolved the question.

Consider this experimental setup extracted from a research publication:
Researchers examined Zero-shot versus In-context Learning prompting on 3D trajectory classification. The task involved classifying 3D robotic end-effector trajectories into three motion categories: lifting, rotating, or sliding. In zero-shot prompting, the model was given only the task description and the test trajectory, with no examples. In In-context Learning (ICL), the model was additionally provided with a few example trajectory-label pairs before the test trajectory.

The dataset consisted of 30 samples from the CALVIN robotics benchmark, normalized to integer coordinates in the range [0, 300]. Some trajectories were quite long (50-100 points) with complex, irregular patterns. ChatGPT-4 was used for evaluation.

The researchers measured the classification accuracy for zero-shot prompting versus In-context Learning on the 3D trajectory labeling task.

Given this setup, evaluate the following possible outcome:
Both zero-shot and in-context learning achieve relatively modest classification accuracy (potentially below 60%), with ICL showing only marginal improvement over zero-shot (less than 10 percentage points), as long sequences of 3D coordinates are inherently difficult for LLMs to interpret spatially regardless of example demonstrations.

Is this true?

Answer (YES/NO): NO